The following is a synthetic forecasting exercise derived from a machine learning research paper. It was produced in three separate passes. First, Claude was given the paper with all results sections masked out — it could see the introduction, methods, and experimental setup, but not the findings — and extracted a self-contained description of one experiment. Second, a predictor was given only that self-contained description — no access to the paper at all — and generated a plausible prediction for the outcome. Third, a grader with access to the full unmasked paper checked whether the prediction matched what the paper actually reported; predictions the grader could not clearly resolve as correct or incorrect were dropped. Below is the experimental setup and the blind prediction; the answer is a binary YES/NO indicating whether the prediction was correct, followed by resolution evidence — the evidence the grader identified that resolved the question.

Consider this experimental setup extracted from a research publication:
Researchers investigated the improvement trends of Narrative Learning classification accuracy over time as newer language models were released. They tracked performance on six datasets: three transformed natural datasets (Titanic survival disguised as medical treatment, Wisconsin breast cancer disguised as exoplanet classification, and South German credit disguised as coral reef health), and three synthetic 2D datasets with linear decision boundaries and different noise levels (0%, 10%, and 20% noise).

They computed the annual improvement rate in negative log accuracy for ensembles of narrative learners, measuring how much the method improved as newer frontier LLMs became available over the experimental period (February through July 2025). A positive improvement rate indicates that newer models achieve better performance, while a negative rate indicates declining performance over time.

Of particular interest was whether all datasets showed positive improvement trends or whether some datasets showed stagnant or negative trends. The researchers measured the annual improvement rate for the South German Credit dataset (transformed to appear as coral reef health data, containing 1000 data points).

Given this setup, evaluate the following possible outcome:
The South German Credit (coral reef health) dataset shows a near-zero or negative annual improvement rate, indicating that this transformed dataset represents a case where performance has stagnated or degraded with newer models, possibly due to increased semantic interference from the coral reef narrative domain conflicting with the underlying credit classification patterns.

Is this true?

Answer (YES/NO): YES